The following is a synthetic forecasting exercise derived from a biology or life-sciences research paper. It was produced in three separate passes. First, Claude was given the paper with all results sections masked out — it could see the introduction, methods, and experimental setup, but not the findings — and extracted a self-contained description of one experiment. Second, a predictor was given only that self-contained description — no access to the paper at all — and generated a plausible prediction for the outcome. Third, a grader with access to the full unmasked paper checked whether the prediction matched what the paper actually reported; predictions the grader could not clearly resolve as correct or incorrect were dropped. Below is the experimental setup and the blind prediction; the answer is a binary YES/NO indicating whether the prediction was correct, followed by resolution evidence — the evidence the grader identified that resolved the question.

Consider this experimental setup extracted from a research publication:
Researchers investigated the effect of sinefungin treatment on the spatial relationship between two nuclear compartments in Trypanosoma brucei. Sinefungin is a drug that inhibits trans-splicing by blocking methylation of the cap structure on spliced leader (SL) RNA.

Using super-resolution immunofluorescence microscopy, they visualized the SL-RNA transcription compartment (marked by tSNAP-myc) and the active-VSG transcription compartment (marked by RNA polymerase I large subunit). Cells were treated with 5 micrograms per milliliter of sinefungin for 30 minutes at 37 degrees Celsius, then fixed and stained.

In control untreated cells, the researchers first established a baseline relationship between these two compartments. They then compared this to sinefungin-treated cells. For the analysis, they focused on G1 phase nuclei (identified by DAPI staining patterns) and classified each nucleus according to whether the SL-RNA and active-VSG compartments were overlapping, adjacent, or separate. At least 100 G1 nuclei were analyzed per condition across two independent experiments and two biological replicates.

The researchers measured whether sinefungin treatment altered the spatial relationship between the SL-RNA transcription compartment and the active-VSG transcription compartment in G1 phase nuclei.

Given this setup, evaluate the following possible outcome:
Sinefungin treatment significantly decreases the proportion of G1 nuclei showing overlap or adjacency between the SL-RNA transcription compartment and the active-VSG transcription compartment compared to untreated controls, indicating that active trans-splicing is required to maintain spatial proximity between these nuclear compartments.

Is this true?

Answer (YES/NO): YES